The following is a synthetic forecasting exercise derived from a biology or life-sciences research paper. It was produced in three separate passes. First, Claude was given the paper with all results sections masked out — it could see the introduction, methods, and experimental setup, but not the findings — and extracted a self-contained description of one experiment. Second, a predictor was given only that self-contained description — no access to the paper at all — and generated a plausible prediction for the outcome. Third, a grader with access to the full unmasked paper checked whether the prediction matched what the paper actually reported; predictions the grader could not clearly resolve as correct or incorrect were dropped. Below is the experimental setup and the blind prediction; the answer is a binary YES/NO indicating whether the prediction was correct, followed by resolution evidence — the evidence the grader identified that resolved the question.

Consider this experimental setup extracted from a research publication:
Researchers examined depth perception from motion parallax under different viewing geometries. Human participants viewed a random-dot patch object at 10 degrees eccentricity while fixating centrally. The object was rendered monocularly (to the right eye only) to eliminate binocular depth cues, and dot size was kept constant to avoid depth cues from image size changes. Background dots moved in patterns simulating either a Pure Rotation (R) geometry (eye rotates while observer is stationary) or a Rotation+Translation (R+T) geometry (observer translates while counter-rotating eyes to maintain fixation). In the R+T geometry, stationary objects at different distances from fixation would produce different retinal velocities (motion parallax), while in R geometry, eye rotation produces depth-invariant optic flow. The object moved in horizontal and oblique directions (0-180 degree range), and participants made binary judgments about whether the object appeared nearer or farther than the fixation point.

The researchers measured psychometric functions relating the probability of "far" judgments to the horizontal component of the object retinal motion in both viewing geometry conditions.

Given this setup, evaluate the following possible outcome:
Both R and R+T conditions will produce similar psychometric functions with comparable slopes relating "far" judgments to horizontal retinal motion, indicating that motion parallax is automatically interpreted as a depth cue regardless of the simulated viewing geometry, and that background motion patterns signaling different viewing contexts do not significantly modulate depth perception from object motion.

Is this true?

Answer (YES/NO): NO